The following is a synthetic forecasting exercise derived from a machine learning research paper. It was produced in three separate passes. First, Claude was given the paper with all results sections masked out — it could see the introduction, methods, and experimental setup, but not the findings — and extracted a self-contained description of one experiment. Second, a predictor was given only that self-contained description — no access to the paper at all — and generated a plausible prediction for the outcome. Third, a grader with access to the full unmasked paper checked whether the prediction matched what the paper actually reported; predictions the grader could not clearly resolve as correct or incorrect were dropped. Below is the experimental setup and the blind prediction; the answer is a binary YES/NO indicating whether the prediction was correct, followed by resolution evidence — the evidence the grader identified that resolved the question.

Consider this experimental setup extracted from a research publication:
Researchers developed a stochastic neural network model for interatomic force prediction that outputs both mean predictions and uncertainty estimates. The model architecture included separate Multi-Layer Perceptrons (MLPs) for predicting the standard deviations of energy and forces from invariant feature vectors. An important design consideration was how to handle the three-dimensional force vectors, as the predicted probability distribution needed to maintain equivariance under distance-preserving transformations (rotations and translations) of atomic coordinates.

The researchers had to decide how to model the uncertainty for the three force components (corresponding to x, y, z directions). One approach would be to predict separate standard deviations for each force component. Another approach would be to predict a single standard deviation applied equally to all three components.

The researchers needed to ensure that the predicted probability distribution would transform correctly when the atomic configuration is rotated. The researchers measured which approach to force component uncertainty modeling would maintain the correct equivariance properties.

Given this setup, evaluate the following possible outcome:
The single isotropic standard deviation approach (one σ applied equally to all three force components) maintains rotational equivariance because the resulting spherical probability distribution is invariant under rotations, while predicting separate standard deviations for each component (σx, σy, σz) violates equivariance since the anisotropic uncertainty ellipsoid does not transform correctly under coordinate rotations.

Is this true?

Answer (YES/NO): YES